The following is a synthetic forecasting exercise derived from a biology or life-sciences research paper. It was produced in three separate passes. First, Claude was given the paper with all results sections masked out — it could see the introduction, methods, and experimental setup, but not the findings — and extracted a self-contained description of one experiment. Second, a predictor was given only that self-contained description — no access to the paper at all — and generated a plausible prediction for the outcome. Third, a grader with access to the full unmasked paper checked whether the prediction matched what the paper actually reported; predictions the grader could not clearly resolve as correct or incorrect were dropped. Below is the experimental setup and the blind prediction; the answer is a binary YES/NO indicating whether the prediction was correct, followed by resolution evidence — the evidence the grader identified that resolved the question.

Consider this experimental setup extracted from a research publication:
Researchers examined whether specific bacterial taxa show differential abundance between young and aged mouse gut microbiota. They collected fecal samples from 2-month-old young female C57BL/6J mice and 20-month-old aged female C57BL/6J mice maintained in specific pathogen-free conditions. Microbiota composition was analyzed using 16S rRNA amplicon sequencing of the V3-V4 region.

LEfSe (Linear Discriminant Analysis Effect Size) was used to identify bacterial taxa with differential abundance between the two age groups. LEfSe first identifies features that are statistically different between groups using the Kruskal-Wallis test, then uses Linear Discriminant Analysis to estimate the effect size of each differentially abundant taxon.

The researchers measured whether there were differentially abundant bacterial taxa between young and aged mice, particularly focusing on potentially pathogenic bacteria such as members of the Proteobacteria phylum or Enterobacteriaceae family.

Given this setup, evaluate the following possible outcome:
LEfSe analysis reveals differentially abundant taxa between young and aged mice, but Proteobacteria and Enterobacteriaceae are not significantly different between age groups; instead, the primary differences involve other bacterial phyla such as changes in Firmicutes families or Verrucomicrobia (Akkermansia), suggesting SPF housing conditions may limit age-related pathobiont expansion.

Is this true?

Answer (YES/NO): NO